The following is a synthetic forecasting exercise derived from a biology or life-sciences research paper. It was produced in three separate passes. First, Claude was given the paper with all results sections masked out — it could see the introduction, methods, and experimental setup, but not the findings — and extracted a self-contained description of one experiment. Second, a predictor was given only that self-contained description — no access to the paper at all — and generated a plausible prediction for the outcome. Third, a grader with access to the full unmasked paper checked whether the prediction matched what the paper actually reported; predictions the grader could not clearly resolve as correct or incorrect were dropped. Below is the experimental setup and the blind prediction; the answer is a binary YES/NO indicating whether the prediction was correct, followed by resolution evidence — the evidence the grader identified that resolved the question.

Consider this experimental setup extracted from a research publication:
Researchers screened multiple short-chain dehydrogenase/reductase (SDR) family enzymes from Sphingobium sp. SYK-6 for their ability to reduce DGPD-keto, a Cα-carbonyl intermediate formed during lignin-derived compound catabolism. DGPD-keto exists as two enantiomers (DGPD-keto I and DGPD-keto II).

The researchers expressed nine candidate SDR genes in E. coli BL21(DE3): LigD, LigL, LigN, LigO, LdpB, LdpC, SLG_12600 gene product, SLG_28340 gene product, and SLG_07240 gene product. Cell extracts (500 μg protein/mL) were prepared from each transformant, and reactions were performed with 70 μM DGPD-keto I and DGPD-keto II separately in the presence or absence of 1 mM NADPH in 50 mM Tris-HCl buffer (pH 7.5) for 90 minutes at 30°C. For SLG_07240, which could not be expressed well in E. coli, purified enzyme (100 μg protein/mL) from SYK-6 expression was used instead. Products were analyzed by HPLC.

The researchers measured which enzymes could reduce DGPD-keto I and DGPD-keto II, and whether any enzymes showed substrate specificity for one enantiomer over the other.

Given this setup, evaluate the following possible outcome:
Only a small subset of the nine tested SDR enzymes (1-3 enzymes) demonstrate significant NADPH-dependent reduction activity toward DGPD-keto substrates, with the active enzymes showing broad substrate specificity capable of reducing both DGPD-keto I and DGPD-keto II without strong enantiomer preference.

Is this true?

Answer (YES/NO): NO